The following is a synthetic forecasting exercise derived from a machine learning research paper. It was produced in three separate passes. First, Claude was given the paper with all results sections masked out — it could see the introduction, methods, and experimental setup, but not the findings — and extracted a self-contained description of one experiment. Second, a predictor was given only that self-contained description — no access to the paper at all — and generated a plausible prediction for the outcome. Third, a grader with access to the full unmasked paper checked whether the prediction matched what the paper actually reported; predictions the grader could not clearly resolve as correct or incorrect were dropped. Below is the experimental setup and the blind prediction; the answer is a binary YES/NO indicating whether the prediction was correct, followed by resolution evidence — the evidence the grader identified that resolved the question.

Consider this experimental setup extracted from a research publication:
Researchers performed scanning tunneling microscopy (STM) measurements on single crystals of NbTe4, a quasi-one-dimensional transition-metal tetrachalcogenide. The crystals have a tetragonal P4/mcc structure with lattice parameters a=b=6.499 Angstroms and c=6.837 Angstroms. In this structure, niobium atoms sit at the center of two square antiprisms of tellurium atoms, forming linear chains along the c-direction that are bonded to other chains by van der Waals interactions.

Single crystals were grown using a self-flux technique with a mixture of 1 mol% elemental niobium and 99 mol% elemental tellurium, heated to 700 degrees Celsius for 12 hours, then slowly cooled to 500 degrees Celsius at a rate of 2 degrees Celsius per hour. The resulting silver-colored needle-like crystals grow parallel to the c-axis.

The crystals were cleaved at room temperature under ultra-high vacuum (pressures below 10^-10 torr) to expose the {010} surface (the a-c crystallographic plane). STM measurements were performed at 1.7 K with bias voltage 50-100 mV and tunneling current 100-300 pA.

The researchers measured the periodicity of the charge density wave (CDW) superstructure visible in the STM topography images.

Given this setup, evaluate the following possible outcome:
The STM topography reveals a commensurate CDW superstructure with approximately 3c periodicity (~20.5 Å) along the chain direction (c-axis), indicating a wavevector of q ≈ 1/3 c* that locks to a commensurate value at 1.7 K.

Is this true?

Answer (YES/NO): NO